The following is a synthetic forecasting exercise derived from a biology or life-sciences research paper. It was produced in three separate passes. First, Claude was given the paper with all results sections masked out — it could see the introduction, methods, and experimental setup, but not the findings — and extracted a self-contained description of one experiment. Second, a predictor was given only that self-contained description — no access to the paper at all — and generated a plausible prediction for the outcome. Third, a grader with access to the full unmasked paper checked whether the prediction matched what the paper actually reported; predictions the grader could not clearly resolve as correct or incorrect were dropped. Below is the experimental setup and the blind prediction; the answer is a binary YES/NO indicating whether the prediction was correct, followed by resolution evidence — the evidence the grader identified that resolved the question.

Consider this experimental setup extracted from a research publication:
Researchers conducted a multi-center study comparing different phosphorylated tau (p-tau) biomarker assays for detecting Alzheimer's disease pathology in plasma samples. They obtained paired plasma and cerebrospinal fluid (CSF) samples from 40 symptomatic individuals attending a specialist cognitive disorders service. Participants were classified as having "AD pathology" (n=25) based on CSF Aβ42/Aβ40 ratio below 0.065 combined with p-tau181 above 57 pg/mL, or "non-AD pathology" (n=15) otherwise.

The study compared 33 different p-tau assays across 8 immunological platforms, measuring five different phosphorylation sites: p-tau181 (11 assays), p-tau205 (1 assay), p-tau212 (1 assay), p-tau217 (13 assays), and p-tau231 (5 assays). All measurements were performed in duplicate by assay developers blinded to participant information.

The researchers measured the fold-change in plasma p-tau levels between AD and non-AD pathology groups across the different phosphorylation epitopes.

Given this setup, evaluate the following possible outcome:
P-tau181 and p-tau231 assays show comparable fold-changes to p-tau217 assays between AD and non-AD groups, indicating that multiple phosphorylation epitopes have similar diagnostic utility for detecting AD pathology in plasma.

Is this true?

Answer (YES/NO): NO